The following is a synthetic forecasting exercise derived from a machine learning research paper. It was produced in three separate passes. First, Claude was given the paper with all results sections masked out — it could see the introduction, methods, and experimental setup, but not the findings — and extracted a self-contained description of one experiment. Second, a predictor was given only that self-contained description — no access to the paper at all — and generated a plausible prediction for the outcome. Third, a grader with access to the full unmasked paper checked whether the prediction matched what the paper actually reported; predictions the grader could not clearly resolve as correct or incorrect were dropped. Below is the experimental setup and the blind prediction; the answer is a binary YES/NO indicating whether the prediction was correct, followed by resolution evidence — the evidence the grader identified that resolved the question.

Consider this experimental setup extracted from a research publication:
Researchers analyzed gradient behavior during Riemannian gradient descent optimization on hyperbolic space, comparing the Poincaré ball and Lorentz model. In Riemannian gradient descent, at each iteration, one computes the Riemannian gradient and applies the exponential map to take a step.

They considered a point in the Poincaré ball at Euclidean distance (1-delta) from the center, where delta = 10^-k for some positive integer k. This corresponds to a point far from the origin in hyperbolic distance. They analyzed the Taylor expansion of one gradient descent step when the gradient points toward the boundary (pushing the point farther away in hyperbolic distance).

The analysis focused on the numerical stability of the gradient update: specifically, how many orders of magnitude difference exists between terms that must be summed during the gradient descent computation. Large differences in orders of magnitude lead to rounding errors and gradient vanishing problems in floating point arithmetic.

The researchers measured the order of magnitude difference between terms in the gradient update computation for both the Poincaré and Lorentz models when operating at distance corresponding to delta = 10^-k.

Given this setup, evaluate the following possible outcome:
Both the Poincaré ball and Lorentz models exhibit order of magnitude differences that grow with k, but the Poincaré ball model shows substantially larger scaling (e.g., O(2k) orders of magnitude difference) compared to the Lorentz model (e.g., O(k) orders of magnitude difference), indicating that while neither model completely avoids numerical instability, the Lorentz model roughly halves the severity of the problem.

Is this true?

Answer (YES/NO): YES